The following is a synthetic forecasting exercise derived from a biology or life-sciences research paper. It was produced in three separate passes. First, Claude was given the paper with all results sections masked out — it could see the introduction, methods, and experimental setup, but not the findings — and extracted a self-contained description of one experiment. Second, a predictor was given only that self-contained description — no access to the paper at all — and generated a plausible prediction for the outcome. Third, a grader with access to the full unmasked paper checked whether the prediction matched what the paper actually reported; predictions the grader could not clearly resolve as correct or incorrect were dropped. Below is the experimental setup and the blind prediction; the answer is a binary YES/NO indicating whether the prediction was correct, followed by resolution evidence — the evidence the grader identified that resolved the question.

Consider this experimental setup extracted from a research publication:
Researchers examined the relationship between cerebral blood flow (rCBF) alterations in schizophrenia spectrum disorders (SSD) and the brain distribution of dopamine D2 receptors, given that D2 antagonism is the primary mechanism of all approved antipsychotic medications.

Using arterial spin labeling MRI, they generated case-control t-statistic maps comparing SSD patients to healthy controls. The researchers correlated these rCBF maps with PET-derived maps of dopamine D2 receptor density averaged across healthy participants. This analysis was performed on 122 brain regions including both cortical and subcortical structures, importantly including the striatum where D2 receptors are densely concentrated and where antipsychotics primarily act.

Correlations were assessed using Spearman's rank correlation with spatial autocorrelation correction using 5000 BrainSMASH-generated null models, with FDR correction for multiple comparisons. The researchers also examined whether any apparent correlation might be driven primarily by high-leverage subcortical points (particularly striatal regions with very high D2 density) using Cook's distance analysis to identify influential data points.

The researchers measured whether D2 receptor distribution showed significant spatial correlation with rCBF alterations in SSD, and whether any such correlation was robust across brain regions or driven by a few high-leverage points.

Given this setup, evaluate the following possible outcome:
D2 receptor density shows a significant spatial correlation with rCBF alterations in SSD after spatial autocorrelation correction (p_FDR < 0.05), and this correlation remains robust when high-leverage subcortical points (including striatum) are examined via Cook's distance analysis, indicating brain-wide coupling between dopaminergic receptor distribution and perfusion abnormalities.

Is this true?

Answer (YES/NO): NO